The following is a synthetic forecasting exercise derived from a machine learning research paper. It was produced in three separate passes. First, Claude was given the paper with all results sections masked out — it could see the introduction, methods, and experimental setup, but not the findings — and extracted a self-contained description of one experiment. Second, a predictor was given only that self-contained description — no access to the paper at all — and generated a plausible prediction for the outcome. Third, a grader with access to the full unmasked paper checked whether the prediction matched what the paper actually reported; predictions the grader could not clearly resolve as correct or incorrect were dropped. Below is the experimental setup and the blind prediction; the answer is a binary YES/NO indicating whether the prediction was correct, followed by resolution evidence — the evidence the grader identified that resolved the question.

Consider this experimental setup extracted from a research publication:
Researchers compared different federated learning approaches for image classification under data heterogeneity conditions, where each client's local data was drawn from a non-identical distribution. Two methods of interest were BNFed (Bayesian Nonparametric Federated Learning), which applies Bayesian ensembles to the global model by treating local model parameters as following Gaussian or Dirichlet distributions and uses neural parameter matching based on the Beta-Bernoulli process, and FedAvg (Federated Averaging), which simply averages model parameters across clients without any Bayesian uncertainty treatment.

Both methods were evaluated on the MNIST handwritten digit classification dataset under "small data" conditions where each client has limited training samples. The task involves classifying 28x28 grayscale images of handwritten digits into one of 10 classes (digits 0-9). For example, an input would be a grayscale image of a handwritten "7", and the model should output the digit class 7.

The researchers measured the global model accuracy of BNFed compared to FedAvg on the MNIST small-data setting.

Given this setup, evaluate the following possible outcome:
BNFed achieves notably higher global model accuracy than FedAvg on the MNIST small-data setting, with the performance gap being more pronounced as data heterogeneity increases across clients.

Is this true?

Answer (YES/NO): NO